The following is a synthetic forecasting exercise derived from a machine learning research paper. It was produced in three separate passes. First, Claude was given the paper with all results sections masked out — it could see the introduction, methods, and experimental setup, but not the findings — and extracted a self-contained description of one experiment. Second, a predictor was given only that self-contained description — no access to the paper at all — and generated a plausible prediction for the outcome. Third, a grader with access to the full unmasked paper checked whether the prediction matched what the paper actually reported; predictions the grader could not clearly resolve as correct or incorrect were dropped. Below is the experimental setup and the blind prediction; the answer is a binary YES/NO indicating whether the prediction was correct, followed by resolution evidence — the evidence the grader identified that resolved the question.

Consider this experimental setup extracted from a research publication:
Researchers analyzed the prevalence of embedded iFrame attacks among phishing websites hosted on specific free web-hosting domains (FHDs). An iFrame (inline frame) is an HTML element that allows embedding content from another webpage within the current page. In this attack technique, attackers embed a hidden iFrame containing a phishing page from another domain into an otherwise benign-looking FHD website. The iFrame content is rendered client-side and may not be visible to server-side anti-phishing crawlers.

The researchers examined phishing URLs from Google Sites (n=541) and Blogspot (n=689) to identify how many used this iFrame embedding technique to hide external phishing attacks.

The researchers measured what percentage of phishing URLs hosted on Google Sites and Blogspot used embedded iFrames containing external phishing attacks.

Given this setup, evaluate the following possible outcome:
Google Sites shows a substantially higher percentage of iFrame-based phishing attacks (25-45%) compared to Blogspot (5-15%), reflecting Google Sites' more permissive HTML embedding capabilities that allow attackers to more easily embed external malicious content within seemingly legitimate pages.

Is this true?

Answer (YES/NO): NO